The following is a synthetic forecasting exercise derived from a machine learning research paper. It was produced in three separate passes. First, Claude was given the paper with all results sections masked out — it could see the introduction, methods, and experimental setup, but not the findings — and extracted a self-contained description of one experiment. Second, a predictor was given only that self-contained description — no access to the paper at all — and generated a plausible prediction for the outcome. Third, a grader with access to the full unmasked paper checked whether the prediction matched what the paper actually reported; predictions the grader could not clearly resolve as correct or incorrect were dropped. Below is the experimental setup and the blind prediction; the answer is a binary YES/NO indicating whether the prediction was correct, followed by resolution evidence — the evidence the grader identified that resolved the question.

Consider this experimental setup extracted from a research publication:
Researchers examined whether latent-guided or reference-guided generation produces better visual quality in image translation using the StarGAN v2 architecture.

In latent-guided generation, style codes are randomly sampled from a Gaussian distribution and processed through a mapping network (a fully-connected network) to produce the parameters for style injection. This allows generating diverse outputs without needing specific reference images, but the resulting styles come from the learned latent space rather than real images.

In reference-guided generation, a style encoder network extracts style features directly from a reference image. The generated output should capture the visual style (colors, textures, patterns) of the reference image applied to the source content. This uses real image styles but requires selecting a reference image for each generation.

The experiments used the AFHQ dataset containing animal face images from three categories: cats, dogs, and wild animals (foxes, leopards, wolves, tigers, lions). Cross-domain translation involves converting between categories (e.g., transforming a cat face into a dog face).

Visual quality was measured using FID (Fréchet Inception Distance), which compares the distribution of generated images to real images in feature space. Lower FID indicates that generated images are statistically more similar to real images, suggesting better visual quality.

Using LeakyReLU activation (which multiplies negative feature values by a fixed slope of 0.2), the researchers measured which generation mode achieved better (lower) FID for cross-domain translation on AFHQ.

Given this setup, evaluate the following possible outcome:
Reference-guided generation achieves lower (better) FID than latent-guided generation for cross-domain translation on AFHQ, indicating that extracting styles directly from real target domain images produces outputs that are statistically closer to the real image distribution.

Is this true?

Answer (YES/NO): NO